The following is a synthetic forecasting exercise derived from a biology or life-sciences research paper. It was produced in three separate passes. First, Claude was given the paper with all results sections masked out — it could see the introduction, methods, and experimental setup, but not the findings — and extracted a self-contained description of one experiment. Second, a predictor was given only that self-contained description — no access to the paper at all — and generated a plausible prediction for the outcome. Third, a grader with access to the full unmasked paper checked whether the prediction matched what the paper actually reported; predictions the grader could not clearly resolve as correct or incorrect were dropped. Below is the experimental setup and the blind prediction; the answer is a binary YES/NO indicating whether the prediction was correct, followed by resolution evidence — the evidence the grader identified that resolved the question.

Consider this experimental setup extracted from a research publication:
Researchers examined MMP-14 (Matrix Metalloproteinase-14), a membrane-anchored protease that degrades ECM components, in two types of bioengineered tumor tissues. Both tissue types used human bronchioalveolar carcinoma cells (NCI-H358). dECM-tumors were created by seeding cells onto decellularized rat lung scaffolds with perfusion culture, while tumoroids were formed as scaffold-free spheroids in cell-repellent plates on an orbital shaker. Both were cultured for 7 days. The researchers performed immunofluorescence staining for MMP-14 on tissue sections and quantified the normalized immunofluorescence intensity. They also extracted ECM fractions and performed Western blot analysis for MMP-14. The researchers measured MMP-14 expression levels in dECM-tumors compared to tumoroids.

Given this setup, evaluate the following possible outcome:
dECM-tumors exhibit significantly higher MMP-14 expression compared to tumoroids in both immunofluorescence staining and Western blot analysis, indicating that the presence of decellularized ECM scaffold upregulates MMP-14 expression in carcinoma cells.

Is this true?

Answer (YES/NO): YES